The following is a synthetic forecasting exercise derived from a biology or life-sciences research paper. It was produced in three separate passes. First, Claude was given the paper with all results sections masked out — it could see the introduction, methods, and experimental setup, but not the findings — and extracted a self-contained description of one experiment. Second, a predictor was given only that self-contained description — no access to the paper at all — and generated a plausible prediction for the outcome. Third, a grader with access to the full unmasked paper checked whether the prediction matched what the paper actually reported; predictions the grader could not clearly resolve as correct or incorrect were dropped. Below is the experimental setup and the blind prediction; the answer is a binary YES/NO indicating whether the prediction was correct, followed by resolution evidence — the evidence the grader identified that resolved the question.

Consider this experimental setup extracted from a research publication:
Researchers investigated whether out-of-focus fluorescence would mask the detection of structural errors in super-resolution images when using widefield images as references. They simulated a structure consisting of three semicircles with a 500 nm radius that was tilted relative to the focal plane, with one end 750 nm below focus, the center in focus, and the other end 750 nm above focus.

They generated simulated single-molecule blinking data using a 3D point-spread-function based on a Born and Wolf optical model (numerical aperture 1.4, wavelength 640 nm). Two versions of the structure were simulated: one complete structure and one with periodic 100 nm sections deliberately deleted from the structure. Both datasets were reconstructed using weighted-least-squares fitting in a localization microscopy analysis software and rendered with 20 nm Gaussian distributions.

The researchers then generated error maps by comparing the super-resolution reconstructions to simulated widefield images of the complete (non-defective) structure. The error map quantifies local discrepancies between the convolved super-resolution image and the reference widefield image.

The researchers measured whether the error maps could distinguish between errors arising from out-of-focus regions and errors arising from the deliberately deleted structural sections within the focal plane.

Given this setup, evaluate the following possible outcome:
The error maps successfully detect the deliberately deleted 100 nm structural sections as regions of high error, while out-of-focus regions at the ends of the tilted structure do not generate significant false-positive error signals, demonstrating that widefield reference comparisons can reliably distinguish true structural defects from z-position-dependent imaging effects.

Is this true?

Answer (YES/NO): NO